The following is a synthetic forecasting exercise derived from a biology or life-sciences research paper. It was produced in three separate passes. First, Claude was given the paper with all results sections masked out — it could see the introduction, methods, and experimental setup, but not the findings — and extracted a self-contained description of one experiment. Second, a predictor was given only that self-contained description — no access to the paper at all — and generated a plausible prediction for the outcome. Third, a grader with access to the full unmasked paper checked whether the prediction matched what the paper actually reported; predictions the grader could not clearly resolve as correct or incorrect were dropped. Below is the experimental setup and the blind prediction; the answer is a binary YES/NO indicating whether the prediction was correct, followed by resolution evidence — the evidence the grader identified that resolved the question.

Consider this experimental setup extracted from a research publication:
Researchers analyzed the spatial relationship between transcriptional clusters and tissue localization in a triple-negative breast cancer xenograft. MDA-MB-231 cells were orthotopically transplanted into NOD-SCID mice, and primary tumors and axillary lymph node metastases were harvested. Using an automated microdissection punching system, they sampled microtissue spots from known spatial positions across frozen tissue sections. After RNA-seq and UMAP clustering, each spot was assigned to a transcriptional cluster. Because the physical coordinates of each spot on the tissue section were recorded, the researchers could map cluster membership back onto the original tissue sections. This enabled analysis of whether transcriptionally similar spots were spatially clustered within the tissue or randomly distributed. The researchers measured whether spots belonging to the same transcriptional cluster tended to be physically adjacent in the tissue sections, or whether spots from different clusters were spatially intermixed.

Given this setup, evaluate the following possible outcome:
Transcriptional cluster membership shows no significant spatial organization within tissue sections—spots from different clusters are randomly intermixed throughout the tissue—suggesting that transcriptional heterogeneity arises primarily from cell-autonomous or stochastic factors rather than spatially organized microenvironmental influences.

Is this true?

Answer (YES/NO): NO